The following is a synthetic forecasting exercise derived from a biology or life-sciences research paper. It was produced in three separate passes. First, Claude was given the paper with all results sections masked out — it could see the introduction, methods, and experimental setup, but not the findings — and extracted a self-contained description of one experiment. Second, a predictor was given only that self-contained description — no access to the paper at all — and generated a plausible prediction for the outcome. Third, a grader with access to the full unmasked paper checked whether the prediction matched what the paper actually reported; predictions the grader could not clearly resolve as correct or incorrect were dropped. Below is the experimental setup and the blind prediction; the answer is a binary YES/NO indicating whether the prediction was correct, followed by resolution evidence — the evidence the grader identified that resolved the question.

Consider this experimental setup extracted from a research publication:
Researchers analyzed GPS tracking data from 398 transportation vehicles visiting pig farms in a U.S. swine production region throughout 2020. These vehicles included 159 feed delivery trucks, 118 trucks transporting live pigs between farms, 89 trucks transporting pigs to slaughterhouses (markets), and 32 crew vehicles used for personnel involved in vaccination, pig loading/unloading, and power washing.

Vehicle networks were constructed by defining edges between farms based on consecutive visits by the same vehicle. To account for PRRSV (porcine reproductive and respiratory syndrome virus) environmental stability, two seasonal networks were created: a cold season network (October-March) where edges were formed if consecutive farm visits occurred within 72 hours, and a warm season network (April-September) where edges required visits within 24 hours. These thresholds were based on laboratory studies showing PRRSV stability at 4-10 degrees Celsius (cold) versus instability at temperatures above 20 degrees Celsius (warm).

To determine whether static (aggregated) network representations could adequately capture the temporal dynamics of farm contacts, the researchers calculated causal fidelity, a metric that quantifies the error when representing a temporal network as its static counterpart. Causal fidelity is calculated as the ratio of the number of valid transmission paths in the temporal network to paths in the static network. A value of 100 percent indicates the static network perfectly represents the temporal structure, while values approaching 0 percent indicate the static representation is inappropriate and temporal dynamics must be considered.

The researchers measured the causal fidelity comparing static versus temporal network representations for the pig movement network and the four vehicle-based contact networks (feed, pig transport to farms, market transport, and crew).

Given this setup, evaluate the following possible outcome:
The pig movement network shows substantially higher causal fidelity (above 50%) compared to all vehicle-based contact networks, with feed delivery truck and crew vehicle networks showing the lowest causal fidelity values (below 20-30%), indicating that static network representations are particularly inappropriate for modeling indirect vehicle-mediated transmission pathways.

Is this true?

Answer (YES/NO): NO